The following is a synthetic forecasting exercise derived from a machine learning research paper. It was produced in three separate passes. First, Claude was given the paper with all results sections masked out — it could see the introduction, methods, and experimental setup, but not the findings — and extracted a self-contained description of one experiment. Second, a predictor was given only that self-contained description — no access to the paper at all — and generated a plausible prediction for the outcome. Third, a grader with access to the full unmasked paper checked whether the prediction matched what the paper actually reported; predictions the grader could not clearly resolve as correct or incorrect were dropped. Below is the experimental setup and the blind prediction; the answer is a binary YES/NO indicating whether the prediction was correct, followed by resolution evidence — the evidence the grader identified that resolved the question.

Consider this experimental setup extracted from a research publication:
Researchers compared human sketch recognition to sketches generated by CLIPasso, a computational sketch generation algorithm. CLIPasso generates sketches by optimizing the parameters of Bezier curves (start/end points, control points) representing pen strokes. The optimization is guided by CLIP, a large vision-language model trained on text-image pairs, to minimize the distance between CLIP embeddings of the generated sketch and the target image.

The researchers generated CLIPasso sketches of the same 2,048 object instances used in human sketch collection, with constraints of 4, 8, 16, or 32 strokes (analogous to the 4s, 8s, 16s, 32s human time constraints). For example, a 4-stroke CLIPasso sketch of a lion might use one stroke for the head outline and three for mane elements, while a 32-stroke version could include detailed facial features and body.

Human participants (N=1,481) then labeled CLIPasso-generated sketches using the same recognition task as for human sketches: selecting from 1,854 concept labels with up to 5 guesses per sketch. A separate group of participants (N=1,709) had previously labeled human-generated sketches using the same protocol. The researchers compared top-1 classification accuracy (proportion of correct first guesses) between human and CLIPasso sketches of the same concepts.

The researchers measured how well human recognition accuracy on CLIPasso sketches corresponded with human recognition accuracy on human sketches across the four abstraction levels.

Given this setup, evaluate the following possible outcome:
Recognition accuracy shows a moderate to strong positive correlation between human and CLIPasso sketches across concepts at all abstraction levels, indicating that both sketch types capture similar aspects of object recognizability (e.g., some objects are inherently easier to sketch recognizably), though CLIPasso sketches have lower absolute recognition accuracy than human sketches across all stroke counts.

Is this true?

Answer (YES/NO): NO